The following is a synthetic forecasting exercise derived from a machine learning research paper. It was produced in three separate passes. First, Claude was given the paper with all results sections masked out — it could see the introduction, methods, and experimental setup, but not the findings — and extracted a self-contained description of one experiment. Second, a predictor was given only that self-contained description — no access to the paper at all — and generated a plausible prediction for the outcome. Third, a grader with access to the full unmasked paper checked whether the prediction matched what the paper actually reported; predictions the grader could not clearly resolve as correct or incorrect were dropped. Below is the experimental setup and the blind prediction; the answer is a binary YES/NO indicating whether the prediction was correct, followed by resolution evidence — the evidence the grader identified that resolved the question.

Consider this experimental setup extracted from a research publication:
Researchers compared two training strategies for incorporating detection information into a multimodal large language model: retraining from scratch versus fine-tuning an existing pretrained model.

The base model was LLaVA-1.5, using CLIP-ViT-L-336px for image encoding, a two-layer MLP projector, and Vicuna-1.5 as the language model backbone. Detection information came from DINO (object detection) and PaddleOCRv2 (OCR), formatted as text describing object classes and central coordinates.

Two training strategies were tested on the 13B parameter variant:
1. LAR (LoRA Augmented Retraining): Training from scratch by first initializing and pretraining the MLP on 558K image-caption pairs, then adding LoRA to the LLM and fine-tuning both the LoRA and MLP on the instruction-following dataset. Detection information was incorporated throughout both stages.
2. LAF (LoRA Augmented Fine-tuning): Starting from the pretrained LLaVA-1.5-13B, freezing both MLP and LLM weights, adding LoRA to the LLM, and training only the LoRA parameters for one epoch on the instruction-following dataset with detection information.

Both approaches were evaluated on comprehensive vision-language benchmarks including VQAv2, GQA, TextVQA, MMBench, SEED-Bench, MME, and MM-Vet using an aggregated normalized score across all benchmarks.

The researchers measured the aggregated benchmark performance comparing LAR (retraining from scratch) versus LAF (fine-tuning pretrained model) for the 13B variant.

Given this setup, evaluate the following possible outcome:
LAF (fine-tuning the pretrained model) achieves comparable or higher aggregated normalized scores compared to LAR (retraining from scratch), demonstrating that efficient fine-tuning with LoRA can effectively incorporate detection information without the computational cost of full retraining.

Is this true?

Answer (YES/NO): YES